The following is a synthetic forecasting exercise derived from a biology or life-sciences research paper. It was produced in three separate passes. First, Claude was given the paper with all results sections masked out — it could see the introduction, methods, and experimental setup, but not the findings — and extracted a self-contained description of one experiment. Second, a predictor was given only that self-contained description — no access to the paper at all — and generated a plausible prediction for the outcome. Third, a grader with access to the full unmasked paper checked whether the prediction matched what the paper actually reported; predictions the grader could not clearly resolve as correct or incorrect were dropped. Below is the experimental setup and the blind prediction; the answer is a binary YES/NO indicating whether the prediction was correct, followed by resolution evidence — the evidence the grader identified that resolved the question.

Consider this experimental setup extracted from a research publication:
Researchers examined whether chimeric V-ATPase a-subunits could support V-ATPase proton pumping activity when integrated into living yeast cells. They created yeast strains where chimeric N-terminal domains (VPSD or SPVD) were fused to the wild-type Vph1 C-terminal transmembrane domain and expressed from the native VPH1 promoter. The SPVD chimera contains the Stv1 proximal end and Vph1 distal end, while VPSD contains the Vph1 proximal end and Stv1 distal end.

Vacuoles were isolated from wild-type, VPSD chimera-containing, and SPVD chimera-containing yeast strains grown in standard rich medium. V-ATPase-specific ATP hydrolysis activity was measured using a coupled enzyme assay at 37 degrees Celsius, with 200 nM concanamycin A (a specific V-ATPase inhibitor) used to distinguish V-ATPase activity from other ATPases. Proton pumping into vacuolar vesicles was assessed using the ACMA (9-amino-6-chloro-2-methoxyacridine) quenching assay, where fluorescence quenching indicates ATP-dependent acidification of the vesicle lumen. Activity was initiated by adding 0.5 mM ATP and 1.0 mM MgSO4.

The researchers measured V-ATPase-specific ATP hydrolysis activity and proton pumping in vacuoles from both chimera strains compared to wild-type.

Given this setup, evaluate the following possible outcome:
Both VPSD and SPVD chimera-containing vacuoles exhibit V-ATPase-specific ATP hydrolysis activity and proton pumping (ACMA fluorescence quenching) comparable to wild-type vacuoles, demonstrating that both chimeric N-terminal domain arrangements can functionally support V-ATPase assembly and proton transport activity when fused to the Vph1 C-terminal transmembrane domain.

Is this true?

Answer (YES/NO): NO